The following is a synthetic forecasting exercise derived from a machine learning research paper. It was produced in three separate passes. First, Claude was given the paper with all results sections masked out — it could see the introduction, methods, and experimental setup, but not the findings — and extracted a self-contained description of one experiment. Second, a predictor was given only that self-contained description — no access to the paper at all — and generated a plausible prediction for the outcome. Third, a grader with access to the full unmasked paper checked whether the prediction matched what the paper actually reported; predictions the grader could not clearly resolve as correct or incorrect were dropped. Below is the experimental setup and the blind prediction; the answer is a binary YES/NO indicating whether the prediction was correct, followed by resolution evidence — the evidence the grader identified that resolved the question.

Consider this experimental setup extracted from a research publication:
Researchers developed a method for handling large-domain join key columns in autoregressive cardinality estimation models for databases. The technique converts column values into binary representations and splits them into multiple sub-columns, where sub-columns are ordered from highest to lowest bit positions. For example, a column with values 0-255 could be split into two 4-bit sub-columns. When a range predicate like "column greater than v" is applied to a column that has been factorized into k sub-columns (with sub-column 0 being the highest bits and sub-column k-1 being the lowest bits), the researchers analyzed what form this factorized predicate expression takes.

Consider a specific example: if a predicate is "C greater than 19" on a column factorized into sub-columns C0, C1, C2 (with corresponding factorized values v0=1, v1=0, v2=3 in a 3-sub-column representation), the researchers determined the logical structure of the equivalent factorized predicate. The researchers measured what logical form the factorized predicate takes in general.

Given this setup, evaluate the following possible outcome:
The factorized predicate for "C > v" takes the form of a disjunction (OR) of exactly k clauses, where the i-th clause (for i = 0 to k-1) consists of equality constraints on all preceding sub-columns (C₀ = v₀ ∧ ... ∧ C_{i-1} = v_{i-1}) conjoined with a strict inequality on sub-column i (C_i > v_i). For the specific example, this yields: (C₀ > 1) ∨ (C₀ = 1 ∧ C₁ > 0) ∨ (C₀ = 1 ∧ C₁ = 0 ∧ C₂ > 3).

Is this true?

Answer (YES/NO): YES